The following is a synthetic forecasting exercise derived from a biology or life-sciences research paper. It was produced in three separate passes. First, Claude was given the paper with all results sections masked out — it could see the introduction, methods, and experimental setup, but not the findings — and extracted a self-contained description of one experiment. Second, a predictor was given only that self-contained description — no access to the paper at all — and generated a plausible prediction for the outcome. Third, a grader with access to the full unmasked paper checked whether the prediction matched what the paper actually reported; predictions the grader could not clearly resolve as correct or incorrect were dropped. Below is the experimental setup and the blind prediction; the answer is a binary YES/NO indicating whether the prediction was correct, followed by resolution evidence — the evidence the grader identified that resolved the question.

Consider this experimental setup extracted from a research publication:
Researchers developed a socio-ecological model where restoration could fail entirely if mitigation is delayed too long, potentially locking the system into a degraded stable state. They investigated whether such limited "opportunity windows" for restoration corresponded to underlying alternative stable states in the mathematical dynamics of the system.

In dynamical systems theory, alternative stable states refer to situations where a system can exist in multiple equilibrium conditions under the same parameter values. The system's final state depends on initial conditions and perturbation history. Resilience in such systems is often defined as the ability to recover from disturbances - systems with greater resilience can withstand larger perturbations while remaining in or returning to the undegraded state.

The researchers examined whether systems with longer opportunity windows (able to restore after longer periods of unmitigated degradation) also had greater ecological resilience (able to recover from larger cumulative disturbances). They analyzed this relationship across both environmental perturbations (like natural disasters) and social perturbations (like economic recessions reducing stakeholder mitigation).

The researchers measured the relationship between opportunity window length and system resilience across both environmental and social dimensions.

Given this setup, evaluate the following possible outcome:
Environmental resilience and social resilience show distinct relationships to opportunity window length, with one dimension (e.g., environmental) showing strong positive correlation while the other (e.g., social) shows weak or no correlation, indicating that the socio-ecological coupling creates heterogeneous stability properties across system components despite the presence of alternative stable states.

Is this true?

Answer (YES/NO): NO